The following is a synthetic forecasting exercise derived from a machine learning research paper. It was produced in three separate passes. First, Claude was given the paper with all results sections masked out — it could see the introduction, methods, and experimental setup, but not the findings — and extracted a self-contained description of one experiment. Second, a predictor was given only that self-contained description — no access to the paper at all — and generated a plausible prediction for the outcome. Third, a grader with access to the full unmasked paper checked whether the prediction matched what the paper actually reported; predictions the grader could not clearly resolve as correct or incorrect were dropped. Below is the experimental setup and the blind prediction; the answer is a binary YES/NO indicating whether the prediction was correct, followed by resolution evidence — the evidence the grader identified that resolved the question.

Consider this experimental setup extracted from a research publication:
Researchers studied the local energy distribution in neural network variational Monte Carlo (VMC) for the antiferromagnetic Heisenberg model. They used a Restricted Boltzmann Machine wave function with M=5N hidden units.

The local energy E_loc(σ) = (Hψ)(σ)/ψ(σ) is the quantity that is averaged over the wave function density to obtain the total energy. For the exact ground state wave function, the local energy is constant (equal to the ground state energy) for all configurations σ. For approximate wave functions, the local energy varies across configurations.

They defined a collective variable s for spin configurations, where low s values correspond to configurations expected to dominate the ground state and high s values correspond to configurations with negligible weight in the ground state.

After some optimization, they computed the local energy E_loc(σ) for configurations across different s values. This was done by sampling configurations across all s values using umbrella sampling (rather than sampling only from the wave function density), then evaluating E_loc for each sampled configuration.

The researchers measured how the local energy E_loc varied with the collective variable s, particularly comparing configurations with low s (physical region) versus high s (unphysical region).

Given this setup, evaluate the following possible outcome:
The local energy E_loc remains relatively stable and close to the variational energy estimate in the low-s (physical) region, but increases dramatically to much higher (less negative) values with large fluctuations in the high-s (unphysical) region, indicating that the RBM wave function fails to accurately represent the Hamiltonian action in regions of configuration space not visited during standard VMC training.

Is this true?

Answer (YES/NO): YES